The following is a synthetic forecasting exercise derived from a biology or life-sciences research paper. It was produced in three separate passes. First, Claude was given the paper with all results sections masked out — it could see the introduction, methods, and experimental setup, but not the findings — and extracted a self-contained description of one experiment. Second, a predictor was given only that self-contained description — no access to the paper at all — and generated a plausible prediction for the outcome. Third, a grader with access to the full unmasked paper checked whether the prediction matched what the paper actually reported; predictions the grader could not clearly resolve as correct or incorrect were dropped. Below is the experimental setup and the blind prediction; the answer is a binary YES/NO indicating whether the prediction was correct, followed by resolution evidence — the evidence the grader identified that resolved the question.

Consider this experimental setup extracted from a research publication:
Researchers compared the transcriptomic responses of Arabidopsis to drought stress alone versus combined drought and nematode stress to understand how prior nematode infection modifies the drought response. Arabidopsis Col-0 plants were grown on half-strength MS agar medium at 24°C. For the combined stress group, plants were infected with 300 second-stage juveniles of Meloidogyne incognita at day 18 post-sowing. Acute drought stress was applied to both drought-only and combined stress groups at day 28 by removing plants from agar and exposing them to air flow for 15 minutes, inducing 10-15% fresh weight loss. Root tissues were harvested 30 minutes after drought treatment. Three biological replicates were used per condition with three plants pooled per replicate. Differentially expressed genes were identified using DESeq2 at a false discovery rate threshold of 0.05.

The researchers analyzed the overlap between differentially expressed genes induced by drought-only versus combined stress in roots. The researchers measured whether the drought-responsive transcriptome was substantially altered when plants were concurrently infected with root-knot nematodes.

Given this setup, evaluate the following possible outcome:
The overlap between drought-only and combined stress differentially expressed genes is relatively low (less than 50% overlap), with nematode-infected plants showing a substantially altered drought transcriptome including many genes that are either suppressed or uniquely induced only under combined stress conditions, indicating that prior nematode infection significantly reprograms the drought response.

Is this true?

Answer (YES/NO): NO